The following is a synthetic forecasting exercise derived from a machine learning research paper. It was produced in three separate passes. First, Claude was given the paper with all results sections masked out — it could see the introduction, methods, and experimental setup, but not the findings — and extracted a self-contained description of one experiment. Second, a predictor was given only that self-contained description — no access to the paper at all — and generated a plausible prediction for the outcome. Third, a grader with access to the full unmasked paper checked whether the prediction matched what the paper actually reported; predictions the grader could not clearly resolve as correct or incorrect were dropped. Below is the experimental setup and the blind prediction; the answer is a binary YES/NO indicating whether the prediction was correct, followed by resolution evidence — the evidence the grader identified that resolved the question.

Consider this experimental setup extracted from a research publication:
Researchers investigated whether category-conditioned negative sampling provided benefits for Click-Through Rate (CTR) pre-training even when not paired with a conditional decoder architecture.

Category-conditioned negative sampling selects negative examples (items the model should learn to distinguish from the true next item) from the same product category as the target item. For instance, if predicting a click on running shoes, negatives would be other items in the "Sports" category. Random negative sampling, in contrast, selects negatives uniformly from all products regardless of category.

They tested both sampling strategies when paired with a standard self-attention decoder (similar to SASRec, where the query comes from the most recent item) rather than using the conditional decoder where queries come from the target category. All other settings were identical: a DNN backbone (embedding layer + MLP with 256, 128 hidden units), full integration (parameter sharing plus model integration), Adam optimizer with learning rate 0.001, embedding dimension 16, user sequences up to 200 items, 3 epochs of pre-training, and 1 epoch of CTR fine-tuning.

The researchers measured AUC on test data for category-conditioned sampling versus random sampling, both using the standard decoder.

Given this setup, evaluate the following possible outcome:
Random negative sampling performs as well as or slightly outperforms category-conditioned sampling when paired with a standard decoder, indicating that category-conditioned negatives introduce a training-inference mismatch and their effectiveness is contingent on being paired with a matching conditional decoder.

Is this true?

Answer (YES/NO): NO